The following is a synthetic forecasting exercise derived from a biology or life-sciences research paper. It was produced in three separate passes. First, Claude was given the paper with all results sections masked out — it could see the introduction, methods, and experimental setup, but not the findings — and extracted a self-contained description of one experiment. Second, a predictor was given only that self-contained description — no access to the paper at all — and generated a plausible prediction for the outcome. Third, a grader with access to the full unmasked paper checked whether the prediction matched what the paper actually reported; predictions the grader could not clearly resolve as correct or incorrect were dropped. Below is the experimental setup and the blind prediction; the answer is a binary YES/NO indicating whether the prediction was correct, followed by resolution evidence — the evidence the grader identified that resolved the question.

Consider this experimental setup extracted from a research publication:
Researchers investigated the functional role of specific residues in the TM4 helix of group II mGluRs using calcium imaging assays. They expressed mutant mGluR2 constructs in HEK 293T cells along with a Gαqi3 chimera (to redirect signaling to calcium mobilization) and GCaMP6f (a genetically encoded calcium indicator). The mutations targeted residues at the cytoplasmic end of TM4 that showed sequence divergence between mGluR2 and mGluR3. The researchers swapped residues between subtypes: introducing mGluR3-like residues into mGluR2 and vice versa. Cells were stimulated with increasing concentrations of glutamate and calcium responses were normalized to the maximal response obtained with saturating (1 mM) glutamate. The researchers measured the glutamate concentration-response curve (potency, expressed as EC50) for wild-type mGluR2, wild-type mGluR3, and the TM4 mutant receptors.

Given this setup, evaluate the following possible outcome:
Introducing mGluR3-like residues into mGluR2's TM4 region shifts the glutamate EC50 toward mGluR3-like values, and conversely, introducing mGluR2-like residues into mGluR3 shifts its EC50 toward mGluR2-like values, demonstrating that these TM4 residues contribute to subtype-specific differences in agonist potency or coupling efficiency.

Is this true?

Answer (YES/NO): YES